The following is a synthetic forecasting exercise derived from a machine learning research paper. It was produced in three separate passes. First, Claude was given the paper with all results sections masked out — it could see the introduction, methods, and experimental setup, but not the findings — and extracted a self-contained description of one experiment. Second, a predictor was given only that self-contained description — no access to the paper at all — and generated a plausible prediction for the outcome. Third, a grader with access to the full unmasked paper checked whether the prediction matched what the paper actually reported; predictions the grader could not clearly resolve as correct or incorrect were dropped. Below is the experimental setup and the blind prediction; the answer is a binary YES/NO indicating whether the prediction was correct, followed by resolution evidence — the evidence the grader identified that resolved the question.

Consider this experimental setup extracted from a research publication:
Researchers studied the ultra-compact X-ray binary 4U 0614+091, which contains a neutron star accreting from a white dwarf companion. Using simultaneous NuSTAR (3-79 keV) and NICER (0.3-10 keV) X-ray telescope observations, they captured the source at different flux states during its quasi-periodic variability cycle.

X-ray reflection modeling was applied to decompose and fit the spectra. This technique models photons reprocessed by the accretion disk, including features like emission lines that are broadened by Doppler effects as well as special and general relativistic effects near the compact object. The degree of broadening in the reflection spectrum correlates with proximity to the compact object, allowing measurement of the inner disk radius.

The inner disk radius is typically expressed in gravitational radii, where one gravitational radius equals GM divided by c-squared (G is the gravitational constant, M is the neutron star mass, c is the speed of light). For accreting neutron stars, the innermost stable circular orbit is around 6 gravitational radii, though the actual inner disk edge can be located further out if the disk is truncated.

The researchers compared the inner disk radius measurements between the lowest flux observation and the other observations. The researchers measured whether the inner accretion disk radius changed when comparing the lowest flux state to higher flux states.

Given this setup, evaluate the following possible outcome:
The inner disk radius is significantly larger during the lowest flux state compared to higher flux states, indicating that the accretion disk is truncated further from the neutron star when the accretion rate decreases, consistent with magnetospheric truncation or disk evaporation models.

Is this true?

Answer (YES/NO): NO